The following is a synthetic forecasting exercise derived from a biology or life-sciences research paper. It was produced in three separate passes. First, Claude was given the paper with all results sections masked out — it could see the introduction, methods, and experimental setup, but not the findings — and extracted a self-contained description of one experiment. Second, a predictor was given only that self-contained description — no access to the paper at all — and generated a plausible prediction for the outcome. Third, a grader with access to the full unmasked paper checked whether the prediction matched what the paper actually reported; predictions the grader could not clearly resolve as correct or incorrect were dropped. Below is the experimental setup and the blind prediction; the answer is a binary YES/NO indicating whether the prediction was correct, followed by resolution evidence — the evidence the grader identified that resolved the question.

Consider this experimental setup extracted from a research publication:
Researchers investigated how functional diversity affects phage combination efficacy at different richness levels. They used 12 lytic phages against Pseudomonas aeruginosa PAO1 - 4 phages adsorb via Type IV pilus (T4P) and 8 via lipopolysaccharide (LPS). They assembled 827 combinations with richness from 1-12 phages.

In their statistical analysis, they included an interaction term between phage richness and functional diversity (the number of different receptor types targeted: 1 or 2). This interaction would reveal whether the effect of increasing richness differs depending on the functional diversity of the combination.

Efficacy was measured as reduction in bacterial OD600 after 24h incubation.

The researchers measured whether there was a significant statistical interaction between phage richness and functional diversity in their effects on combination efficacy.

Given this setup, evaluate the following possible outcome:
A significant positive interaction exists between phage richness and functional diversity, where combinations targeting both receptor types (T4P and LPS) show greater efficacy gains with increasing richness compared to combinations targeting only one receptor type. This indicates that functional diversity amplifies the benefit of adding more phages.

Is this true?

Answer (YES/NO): NO